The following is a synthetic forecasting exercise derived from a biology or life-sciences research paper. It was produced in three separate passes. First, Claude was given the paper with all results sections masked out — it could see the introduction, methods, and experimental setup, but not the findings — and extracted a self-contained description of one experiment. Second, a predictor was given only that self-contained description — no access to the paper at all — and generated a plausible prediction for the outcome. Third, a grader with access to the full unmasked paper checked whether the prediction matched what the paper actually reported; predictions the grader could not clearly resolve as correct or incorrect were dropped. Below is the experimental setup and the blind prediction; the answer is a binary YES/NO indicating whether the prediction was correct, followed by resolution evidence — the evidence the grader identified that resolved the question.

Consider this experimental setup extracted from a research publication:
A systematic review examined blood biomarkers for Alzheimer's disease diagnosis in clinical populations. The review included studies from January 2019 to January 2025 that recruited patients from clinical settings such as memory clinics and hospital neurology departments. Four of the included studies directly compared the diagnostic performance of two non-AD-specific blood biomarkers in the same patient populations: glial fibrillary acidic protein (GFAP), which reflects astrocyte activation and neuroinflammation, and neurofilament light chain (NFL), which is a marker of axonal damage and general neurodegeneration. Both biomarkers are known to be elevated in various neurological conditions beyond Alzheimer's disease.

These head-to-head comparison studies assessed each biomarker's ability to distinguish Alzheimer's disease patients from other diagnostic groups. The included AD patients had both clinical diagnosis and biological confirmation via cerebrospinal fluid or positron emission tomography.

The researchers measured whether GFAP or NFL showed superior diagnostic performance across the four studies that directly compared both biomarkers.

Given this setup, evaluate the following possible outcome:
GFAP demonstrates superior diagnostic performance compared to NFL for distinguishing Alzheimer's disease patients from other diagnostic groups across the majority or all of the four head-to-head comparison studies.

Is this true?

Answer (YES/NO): YES